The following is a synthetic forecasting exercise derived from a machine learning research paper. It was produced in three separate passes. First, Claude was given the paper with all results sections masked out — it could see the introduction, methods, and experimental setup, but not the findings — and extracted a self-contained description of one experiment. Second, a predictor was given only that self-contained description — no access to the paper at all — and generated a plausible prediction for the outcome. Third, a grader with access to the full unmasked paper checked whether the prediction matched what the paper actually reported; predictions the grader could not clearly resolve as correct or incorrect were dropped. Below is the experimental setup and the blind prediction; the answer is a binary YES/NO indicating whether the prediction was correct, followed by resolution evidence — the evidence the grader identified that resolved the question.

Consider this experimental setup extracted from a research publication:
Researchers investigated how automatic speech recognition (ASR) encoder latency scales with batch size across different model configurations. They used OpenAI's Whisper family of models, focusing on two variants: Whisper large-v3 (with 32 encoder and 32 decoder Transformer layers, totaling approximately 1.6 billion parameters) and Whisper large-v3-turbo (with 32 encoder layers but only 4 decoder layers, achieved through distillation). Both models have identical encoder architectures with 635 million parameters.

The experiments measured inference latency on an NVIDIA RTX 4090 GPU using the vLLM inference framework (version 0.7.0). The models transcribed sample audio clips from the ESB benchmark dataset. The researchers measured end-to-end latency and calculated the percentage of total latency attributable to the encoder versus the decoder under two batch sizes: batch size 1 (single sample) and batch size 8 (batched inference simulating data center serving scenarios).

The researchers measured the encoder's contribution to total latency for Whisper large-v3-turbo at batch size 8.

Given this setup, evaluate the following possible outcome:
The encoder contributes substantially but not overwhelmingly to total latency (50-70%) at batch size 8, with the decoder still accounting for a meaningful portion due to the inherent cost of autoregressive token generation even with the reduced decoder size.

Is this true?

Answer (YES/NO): NO